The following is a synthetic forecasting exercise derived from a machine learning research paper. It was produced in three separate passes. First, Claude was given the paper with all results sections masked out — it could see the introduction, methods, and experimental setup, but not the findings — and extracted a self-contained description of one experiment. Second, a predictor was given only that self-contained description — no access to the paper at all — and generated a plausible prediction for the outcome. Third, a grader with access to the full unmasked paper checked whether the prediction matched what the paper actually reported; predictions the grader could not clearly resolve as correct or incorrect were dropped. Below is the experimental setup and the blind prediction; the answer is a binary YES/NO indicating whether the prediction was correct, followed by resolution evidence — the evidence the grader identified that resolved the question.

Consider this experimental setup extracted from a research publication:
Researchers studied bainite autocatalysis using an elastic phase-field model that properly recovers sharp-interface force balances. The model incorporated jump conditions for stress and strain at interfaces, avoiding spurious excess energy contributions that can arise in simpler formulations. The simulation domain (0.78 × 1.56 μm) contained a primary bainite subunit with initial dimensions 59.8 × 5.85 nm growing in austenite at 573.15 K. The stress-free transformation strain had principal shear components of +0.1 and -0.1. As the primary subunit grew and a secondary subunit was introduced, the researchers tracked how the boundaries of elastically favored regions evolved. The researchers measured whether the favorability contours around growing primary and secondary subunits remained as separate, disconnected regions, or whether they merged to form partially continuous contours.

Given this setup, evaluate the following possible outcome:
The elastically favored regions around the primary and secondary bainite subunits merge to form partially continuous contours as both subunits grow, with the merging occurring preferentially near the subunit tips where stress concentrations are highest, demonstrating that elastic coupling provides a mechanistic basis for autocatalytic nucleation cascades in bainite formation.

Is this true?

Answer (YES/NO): YES